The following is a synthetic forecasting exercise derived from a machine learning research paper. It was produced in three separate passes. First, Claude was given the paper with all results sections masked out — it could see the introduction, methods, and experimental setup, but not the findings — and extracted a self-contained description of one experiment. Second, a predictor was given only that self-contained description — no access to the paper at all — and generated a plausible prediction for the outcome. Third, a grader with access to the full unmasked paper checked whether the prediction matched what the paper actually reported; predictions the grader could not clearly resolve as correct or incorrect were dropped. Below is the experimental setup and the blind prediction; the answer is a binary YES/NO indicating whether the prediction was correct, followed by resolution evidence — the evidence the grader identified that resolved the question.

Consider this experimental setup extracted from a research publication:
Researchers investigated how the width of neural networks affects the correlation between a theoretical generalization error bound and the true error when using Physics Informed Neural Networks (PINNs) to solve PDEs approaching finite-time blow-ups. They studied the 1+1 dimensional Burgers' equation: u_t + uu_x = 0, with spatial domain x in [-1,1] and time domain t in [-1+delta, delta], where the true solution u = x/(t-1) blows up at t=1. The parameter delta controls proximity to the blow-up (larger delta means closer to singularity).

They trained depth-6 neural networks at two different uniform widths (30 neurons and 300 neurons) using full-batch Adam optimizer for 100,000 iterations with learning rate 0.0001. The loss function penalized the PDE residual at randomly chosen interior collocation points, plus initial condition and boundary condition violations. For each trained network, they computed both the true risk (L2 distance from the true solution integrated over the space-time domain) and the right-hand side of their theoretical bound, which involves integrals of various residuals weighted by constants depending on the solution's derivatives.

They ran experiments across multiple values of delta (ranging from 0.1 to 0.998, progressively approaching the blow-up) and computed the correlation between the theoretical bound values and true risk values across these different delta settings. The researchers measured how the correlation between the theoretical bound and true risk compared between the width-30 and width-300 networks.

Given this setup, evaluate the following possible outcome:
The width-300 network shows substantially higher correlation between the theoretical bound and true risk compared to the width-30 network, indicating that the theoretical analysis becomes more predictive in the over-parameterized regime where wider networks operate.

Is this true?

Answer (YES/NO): NO